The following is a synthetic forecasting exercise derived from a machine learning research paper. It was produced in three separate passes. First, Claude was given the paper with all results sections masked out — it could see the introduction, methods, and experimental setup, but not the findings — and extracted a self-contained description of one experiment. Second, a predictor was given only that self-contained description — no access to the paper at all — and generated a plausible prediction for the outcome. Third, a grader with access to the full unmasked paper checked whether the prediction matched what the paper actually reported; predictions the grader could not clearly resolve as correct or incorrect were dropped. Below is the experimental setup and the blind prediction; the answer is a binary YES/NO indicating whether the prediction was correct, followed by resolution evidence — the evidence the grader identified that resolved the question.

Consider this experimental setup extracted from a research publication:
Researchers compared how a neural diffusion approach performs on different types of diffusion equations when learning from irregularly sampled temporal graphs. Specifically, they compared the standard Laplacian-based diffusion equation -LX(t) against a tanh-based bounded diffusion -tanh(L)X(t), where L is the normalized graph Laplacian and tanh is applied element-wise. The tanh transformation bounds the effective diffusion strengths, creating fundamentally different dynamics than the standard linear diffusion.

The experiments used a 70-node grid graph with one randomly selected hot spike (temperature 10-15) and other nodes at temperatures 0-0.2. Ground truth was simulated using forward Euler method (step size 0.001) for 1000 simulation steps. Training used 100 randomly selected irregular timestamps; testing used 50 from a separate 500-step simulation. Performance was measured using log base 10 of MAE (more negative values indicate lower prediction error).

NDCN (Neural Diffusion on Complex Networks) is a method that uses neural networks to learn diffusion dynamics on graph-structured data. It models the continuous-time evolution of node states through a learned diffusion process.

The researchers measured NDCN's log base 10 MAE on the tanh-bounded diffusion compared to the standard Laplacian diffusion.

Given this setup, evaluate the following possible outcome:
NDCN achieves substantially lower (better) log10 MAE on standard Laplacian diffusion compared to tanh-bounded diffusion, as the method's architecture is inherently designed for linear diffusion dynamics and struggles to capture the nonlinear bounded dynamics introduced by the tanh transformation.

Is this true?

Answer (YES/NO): NO